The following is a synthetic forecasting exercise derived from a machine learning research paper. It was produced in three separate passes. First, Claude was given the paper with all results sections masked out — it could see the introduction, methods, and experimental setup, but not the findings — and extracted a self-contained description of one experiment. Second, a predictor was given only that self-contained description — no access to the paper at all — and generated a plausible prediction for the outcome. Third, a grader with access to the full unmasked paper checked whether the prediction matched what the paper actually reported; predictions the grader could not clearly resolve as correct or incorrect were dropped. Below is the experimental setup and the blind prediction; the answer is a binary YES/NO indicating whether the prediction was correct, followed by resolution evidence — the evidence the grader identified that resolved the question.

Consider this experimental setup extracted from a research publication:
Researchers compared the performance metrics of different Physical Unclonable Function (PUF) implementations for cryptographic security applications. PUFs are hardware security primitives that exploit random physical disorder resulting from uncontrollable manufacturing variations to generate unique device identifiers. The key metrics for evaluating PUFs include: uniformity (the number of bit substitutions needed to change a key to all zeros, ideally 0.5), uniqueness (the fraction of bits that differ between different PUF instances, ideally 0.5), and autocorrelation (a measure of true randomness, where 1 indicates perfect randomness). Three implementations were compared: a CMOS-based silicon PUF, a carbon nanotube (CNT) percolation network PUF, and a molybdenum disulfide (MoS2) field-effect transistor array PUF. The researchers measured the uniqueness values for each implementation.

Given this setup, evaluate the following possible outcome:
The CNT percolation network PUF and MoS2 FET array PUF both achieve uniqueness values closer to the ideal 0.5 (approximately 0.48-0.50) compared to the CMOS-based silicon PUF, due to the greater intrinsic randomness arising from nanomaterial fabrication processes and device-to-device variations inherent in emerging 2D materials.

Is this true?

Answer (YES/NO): NO